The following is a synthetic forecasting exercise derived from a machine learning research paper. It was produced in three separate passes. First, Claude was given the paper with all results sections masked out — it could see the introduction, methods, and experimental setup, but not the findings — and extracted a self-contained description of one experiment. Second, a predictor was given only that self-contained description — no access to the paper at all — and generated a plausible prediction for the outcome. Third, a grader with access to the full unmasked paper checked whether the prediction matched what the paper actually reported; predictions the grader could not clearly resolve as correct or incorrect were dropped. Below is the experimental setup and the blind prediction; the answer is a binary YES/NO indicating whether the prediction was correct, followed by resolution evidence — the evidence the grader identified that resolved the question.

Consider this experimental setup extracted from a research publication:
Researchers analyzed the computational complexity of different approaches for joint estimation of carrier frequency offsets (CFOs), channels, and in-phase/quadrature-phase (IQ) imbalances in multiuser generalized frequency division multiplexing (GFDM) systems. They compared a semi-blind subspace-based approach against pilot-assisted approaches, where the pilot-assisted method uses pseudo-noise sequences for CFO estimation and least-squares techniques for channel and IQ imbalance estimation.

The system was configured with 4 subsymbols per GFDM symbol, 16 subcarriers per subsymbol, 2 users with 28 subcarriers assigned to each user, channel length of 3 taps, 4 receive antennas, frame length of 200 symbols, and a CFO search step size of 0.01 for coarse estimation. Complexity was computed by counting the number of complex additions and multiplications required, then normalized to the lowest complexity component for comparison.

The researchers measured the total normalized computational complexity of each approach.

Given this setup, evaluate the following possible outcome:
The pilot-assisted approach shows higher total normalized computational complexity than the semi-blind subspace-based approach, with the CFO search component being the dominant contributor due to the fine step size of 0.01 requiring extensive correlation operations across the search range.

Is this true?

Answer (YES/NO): NO